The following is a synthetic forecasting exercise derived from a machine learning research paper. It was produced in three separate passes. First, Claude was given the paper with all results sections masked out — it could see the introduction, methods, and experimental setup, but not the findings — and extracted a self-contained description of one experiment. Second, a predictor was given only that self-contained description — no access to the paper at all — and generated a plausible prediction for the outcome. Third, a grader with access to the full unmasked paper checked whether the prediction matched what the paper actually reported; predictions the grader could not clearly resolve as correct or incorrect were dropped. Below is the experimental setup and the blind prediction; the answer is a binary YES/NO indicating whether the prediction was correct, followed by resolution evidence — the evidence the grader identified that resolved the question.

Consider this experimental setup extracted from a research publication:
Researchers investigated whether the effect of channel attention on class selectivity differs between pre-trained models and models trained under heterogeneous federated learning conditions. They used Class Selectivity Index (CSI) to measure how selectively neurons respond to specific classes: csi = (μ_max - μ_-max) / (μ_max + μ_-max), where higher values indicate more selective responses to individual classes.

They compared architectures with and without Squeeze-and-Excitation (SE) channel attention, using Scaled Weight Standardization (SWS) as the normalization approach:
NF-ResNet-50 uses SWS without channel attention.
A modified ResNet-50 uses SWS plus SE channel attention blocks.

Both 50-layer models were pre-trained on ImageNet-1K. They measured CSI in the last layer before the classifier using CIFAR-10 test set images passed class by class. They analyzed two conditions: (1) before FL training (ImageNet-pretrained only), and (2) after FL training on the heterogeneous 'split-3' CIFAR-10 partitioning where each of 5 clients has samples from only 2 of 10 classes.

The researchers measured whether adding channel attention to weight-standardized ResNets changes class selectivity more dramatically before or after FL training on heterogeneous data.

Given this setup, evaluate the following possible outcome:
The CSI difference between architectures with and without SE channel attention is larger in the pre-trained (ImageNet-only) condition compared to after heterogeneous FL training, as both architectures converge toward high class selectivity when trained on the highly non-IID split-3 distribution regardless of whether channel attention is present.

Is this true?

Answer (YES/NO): NO